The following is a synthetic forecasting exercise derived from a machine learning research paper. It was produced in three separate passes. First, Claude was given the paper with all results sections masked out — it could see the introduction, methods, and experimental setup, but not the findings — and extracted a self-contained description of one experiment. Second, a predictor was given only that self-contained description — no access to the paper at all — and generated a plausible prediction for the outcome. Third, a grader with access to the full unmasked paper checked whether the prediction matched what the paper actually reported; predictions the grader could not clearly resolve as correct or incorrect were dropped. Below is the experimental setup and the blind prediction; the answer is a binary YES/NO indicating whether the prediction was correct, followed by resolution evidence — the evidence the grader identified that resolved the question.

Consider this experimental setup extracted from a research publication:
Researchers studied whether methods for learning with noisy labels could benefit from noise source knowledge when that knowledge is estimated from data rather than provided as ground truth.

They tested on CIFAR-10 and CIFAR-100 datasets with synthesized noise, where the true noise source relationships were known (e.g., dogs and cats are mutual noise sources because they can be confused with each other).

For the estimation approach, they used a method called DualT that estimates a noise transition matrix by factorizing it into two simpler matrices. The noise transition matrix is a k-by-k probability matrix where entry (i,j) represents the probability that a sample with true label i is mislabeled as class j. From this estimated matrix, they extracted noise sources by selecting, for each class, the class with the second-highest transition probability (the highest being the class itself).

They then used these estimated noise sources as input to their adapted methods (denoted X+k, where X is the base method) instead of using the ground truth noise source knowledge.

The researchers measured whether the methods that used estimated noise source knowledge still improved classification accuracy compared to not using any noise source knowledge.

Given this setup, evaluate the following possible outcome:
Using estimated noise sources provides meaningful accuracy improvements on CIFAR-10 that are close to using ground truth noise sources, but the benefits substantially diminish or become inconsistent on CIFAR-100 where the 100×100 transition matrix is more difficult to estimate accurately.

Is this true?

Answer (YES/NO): YES